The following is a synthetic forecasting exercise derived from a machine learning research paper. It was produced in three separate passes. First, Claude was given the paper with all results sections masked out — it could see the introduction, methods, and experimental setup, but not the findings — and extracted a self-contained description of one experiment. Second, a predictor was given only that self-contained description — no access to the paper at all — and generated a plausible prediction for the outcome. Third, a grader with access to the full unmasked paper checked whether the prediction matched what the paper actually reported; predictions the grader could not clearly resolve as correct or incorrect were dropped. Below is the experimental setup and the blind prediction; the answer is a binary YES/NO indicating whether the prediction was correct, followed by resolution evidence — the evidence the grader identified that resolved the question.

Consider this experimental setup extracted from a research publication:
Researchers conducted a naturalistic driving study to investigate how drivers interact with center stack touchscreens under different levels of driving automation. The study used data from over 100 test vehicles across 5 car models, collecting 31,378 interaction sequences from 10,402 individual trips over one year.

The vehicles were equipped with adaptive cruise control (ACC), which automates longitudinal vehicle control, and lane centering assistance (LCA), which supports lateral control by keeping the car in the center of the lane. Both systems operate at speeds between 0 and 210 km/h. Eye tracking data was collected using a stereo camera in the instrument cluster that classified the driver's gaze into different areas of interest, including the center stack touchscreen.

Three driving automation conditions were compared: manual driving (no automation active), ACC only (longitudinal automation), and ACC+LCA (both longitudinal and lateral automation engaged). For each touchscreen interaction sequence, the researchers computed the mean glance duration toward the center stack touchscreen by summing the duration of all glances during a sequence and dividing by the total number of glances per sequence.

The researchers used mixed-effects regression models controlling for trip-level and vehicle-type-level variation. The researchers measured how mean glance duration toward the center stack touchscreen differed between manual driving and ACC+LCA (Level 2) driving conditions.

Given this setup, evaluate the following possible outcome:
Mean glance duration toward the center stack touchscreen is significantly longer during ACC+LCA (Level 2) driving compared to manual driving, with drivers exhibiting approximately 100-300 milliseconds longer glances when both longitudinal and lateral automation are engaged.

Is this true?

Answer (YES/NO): NO